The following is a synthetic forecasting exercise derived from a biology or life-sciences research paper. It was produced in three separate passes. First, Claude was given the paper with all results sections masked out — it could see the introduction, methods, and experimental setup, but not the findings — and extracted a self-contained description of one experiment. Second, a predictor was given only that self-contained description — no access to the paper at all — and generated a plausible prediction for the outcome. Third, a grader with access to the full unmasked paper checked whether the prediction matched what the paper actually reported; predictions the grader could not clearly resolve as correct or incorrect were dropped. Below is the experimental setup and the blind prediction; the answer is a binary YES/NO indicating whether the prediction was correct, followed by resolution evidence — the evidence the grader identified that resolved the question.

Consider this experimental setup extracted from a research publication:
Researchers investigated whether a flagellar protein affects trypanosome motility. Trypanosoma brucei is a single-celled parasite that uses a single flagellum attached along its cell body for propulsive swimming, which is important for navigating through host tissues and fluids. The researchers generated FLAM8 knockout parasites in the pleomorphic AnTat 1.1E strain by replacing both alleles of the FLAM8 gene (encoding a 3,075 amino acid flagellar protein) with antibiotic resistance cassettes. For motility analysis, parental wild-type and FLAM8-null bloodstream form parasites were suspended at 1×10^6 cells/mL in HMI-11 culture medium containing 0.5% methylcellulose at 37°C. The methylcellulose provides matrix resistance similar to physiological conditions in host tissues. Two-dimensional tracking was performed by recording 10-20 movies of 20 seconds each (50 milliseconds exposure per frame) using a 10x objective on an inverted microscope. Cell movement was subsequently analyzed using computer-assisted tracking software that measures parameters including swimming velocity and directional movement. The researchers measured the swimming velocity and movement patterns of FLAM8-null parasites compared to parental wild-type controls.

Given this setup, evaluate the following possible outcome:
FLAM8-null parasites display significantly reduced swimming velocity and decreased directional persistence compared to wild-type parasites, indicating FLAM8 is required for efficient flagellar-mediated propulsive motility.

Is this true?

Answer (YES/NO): NO